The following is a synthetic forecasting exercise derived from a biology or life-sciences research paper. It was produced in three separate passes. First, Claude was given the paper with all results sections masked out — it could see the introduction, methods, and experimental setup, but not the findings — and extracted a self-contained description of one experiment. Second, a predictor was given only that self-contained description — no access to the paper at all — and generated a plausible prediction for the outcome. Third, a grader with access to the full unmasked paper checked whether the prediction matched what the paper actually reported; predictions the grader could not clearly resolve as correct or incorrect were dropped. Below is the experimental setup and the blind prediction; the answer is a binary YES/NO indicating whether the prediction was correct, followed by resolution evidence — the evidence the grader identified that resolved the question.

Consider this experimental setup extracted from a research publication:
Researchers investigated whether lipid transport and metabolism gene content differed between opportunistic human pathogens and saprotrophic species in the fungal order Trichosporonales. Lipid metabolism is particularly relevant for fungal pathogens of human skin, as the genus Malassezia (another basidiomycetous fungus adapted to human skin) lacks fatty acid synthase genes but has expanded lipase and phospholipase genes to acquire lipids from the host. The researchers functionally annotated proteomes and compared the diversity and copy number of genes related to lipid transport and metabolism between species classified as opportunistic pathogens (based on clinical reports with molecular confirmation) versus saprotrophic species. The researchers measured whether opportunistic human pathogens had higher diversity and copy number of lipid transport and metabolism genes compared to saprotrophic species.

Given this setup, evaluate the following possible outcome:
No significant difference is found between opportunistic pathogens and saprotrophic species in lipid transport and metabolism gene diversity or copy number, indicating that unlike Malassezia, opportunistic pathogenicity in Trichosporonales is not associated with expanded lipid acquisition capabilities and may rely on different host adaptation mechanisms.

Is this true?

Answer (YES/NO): YES